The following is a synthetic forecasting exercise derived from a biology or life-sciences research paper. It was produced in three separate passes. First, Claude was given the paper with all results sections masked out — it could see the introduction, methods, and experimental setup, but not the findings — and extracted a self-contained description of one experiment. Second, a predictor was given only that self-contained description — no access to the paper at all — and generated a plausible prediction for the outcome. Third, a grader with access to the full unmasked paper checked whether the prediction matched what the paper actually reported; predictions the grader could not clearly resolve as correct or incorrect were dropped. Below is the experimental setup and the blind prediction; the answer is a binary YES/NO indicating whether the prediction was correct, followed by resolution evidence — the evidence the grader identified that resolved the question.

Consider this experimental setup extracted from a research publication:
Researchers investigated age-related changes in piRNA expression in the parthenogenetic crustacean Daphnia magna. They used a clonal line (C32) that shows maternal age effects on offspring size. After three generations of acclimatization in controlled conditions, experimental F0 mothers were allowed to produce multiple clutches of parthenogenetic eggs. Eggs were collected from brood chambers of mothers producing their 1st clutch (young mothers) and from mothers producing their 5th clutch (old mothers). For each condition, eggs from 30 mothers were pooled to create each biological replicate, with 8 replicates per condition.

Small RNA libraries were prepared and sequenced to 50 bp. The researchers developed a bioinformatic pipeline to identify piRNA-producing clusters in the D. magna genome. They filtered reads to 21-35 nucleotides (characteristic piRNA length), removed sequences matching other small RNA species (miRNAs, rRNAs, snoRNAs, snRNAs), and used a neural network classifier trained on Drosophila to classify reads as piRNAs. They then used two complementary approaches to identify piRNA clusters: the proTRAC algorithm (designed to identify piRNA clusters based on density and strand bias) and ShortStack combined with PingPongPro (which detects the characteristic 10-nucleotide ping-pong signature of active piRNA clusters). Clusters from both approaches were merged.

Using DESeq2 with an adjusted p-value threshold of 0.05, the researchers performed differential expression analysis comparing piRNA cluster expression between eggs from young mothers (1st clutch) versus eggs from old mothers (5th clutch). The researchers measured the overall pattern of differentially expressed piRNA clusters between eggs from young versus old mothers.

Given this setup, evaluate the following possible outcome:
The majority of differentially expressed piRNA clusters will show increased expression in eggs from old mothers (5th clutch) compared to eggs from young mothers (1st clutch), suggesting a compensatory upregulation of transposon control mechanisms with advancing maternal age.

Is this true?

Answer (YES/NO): NO